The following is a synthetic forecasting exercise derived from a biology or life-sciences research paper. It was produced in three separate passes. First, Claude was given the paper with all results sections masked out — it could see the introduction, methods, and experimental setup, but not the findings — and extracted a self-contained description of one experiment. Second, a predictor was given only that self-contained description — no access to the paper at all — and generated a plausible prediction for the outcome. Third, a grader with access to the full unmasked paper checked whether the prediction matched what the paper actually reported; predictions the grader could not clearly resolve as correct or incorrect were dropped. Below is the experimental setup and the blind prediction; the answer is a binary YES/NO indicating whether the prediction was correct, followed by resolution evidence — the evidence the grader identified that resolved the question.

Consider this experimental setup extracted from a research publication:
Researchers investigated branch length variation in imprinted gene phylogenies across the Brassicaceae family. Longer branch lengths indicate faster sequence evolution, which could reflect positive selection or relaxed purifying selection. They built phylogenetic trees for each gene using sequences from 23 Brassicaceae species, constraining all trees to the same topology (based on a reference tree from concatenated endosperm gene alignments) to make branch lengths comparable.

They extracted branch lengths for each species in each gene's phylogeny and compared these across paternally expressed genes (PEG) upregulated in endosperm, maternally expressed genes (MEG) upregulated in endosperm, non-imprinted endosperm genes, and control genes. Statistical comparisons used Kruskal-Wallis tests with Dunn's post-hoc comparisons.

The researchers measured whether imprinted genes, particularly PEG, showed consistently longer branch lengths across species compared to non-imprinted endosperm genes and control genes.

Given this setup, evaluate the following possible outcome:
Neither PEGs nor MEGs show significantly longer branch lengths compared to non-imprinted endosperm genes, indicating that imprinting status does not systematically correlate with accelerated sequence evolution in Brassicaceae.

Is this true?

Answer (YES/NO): NO